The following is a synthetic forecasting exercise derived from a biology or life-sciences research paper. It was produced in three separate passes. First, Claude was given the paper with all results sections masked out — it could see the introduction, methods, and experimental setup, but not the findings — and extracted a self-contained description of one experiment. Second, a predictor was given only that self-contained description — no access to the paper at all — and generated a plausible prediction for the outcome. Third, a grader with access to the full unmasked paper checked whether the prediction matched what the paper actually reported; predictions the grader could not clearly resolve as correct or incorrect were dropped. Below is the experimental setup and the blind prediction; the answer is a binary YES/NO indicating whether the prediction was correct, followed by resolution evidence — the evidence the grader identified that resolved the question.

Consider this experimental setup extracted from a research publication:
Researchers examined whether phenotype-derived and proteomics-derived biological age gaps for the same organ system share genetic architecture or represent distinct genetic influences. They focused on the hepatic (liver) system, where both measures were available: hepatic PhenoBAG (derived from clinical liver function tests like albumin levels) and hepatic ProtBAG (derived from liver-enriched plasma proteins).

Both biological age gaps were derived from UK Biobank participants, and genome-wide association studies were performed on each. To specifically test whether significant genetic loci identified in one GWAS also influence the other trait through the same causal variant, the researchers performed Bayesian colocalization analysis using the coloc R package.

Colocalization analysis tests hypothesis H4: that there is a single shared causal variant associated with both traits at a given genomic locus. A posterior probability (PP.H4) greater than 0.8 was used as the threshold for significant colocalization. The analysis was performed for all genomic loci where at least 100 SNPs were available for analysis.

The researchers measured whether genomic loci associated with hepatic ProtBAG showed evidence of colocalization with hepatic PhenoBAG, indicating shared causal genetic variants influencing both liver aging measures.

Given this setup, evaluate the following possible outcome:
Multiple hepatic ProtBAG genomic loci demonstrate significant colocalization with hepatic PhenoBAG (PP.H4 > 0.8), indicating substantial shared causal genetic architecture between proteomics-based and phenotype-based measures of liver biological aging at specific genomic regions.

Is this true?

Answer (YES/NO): NO